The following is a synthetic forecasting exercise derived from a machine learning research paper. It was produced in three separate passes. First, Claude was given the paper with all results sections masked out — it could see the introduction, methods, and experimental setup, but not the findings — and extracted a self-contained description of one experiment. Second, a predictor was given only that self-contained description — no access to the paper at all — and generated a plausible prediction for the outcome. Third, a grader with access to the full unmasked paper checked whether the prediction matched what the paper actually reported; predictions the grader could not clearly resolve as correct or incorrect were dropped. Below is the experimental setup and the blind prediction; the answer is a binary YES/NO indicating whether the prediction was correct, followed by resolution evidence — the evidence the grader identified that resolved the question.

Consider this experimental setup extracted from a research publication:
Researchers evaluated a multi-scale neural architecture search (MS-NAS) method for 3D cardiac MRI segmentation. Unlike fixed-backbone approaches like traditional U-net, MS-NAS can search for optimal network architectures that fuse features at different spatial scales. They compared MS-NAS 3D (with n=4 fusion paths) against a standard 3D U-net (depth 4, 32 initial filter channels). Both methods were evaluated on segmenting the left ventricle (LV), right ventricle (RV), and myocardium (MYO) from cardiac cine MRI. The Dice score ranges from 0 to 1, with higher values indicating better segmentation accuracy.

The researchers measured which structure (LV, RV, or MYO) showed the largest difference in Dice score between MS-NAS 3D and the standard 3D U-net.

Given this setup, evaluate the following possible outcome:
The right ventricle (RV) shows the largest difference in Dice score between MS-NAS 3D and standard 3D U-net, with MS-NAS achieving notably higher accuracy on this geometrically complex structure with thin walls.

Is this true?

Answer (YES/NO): NO